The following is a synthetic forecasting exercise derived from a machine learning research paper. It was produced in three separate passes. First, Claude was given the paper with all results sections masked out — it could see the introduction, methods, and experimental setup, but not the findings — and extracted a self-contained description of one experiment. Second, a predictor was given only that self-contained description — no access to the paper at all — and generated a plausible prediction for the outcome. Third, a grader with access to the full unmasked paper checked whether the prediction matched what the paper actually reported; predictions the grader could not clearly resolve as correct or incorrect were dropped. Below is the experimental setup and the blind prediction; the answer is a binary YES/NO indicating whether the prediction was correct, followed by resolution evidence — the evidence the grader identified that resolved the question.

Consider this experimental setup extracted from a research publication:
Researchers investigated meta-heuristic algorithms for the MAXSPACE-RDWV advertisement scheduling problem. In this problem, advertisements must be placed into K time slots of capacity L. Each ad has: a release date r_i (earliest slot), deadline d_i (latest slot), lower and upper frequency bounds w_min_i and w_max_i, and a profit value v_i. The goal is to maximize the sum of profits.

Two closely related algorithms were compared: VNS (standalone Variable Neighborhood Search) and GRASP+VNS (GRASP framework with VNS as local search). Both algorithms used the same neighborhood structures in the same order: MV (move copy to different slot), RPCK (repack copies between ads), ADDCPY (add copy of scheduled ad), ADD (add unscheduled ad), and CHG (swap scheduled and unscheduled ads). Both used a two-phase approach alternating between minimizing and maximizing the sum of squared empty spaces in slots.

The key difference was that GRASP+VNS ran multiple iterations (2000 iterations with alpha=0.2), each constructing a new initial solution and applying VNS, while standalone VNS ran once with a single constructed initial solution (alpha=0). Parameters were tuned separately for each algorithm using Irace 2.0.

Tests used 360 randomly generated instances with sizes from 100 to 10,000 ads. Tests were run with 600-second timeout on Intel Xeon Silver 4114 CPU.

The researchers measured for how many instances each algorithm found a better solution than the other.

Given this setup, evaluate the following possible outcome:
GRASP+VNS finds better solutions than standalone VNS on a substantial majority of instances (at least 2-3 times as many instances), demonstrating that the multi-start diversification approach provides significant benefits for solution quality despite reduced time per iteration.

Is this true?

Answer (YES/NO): NO